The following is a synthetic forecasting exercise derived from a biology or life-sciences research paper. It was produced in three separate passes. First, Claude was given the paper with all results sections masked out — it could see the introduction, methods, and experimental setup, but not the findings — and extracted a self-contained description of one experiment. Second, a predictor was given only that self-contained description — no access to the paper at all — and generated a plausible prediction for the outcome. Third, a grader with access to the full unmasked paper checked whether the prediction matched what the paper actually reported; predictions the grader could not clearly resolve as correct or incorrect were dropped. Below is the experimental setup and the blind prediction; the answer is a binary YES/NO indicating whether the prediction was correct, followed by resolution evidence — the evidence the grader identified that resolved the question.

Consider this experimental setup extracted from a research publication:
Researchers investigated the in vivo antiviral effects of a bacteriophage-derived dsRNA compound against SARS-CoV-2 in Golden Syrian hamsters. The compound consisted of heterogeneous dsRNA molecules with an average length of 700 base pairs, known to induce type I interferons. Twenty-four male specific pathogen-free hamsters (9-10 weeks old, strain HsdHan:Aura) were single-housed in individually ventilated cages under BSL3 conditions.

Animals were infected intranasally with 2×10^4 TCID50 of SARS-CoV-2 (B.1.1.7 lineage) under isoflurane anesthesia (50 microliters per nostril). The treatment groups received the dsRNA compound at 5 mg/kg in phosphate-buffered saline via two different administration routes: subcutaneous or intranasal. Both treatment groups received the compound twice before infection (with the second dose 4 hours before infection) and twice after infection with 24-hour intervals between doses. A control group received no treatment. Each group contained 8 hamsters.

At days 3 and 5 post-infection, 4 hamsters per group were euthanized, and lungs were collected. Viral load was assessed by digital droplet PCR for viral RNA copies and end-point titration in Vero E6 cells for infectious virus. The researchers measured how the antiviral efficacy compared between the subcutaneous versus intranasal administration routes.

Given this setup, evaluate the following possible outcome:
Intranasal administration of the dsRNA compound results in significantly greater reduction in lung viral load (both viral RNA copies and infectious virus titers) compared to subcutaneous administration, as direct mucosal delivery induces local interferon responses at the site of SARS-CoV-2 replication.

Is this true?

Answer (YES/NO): YES